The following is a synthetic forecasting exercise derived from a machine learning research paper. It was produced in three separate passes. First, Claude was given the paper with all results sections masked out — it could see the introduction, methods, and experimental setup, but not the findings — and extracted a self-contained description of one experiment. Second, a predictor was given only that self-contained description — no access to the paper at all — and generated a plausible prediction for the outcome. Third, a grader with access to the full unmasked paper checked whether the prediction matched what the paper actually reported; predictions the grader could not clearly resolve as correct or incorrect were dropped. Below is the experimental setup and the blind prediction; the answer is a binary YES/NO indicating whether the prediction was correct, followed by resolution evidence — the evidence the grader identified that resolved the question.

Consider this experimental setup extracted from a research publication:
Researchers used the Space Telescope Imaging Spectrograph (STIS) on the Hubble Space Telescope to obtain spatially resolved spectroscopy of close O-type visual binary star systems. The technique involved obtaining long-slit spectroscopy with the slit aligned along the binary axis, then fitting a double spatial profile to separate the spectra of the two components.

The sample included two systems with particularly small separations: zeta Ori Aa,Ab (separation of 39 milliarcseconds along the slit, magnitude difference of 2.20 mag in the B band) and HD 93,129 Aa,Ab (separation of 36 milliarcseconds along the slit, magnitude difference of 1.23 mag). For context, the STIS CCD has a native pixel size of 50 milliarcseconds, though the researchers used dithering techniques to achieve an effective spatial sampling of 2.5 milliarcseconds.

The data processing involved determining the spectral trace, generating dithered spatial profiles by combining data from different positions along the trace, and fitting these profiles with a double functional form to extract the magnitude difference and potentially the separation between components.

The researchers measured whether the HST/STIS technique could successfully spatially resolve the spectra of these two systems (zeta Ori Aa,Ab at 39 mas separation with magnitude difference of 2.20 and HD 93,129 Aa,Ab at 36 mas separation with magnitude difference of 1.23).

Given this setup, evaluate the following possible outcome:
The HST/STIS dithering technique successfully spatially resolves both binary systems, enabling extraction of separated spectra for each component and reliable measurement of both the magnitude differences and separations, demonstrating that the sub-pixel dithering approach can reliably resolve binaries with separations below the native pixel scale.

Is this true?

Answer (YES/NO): NO